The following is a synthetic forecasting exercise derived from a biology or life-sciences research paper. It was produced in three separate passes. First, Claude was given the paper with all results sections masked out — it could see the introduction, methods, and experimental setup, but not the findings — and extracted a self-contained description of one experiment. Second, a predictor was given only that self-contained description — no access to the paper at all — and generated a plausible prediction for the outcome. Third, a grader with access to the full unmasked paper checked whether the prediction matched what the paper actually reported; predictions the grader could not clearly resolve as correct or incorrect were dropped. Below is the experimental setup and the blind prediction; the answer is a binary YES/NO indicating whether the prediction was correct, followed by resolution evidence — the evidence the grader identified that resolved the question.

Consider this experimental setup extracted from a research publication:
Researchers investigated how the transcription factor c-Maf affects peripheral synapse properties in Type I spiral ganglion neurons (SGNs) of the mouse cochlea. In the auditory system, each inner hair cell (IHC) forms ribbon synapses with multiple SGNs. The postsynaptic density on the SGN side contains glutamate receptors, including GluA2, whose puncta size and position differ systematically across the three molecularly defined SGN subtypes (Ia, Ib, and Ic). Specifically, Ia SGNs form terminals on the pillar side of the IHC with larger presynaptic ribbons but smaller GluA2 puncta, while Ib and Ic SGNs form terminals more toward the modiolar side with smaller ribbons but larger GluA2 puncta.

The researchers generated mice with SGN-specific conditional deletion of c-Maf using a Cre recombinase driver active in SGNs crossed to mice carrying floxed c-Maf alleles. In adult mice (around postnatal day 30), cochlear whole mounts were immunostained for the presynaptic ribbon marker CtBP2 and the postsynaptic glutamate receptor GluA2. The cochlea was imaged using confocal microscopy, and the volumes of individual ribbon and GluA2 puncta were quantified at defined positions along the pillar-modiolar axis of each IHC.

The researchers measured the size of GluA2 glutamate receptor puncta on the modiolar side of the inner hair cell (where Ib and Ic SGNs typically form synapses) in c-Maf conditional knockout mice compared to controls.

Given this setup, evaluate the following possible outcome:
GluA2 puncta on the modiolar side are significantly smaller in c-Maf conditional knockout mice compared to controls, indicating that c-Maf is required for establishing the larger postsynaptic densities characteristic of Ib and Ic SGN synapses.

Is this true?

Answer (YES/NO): NO